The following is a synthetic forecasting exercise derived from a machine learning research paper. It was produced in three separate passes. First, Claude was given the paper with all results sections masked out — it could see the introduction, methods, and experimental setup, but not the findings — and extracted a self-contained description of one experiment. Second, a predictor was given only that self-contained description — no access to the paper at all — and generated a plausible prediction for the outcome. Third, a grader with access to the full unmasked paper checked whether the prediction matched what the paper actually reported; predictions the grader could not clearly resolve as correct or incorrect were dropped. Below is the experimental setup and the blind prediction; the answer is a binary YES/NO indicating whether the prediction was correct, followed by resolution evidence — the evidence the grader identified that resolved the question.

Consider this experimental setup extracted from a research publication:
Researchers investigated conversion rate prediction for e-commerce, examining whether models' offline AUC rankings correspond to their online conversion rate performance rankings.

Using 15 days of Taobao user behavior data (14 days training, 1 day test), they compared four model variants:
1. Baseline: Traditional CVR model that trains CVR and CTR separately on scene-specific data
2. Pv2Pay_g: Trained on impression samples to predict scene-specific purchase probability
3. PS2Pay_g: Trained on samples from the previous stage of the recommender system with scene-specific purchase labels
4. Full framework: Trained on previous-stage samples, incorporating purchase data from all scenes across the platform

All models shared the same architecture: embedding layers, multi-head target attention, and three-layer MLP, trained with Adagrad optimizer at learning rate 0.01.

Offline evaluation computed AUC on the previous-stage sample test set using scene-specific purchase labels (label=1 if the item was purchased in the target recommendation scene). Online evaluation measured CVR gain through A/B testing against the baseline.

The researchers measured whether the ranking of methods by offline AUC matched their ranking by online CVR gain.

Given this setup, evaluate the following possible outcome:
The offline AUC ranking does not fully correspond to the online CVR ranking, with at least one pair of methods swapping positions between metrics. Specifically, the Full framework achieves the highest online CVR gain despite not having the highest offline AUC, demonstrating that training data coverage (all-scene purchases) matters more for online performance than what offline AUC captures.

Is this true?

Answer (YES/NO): YES